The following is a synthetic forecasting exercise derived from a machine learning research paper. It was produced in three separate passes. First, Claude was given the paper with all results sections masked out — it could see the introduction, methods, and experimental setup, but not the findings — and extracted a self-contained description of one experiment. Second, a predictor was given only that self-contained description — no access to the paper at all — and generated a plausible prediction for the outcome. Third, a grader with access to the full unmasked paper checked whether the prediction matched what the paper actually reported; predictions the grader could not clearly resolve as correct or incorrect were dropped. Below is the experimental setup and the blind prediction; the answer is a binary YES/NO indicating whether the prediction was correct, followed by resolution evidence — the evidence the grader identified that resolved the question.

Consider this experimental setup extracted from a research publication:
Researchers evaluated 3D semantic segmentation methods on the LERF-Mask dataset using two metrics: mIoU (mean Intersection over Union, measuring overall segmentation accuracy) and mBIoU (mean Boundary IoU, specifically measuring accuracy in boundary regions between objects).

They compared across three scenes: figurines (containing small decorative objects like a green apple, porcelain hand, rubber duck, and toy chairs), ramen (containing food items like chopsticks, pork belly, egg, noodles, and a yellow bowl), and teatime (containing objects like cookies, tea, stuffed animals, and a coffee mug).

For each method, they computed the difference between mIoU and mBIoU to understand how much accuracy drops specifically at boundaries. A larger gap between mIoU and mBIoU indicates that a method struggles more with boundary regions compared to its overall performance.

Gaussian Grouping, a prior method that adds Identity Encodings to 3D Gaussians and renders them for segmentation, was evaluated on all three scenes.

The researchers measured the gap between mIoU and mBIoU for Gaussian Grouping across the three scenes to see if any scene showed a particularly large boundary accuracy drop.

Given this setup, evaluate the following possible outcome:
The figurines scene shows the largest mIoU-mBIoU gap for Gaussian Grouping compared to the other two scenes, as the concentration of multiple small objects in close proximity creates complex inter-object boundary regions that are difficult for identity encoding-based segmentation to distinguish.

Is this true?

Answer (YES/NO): NO